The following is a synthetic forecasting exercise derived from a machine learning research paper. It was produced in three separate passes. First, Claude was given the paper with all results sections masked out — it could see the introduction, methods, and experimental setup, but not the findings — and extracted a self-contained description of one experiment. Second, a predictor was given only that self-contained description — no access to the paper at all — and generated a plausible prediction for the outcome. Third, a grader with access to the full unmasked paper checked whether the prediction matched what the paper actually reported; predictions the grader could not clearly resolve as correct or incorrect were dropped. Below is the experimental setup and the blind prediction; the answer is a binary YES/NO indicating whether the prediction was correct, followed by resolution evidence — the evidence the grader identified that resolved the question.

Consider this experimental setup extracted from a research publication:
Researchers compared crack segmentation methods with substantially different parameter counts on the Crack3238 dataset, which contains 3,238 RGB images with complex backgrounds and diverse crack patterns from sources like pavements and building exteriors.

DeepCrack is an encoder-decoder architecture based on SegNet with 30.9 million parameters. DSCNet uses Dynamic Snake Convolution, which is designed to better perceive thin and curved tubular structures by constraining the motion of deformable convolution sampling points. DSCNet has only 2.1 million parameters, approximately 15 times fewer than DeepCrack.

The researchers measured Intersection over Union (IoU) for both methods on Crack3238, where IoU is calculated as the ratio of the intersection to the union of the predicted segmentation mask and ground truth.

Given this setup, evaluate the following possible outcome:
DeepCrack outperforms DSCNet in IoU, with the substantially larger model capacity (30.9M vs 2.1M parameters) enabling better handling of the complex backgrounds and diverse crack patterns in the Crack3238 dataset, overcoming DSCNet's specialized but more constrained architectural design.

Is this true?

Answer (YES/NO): YES